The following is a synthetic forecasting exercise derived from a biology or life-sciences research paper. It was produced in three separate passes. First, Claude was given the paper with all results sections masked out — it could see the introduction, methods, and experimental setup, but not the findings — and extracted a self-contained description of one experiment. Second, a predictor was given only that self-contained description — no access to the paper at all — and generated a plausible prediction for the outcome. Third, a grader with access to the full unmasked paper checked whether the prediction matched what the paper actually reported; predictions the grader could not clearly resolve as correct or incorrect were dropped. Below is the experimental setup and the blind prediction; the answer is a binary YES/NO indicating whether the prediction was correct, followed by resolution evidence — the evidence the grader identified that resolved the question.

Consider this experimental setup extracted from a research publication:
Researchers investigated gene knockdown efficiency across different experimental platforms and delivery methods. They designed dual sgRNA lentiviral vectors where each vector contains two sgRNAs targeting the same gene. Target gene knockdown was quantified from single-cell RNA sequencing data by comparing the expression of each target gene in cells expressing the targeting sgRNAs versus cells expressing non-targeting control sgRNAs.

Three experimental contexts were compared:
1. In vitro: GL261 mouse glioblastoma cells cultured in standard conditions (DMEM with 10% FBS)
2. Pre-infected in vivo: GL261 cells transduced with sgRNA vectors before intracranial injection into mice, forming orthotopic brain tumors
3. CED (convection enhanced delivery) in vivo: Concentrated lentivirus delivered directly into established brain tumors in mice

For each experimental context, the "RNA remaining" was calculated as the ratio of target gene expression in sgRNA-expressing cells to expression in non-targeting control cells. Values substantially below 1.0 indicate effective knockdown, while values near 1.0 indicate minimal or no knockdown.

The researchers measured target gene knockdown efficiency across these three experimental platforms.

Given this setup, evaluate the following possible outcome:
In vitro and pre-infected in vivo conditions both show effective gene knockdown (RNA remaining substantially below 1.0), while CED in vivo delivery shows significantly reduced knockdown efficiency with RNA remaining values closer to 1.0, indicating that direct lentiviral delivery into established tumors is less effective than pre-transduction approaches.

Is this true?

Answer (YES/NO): NO